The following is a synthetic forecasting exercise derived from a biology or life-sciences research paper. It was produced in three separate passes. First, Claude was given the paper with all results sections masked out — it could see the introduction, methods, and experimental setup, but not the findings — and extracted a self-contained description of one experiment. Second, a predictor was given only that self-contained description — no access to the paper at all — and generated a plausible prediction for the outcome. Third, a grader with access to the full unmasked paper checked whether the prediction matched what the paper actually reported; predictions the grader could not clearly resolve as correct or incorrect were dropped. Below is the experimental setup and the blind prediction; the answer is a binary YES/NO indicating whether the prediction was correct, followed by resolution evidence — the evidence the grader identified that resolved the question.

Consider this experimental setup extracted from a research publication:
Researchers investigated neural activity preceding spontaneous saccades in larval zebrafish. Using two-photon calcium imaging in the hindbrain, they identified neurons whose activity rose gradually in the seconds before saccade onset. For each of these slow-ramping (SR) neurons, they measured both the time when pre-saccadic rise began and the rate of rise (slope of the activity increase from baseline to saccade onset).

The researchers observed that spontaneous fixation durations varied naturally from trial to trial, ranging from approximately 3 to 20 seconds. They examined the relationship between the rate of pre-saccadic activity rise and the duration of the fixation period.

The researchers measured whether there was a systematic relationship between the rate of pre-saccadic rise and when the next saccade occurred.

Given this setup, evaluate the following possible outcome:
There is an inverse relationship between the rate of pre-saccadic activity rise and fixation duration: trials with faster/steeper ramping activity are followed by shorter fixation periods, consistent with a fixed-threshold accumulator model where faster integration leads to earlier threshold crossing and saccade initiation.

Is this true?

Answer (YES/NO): YES